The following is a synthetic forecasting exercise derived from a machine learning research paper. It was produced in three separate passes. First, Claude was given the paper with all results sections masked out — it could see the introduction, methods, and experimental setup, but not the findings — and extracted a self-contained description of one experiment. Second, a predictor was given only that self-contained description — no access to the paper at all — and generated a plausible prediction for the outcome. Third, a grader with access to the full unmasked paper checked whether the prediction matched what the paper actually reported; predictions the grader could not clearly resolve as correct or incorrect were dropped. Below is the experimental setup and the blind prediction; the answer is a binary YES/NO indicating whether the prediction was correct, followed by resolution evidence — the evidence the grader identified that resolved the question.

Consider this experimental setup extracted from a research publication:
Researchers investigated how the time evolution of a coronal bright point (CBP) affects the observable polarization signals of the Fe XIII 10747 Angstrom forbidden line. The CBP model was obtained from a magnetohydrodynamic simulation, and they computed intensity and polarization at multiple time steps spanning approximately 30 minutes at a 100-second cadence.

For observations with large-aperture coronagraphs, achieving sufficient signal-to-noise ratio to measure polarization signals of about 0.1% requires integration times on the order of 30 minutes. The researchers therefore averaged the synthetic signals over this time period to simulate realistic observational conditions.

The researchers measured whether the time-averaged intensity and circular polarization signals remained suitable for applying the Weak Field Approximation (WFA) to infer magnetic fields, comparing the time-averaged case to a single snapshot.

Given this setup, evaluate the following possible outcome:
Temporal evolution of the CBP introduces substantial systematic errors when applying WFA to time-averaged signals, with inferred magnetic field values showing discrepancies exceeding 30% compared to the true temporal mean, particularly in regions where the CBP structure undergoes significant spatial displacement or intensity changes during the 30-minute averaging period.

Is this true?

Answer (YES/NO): NO